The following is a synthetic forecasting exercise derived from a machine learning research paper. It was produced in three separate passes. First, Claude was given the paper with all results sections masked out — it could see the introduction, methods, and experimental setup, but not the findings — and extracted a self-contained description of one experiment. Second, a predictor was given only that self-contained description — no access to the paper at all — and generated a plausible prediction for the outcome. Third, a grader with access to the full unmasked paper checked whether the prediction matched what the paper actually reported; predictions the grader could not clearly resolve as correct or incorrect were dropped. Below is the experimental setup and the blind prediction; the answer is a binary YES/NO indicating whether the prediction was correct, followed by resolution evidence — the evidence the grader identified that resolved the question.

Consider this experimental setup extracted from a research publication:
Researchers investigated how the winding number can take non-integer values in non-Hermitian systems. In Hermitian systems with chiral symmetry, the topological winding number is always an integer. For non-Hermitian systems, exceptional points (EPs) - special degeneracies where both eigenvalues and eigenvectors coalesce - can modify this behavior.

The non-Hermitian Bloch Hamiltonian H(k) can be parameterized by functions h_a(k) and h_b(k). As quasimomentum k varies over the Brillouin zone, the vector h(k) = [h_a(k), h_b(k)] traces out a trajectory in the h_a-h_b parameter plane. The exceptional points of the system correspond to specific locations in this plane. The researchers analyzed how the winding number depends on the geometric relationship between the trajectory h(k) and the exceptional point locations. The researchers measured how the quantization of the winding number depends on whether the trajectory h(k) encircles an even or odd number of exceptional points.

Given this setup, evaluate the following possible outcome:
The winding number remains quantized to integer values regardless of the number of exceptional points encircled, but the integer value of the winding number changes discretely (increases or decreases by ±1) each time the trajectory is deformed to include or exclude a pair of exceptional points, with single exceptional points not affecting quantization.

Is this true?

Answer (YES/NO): NO